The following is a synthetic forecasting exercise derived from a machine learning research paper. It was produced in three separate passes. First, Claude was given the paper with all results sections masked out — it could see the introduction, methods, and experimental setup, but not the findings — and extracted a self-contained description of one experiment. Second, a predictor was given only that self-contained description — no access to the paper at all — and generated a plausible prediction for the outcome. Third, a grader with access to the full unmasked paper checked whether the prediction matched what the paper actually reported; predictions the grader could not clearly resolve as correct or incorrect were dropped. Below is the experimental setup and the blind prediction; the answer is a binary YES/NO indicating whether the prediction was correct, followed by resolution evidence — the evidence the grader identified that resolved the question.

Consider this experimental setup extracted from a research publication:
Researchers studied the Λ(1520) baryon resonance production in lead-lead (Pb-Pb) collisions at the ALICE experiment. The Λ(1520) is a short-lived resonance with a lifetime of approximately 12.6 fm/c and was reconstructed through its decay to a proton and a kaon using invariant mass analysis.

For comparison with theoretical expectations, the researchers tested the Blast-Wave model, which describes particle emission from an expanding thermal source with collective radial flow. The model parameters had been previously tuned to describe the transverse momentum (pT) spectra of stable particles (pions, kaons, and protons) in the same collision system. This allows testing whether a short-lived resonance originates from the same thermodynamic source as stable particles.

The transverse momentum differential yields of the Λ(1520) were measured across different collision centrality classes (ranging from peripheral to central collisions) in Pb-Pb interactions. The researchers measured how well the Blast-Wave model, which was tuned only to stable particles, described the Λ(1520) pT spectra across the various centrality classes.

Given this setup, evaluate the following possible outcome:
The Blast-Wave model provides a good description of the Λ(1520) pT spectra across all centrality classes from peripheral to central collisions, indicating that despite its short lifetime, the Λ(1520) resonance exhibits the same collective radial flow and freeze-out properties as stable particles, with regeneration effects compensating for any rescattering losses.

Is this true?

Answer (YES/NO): NO